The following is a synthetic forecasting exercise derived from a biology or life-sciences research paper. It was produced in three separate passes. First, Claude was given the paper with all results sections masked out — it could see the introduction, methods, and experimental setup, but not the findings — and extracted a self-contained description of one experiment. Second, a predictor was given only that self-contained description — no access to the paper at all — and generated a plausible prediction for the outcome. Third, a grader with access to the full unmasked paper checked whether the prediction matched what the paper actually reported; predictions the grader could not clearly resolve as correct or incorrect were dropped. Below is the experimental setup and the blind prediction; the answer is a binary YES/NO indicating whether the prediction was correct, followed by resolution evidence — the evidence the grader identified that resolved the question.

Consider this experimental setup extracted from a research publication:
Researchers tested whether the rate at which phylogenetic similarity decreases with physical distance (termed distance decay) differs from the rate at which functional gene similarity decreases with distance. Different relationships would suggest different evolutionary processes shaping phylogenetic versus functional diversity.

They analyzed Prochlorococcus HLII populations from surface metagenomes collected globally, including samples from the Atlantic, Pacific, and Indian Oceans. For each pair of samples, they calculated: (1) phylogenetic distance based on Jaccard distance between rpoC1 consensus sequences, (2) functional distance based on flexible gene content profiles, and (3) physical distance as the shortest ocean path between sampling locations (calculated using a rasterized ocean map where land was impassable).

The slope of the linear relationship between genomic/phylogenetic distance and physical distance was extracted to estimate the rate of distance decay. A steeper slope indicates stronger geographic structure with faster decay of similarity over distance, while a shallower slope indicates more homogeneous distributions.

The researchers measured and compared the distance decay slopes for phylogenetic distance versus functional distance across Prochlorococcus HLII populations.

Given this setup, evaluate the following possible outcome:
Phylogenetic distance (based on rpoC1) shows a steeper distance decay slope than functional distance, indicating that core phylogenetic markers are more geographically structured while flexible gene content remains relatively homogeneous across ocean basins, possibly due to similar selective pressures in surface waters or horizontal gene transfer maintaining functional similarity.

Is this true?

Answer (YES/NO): NO